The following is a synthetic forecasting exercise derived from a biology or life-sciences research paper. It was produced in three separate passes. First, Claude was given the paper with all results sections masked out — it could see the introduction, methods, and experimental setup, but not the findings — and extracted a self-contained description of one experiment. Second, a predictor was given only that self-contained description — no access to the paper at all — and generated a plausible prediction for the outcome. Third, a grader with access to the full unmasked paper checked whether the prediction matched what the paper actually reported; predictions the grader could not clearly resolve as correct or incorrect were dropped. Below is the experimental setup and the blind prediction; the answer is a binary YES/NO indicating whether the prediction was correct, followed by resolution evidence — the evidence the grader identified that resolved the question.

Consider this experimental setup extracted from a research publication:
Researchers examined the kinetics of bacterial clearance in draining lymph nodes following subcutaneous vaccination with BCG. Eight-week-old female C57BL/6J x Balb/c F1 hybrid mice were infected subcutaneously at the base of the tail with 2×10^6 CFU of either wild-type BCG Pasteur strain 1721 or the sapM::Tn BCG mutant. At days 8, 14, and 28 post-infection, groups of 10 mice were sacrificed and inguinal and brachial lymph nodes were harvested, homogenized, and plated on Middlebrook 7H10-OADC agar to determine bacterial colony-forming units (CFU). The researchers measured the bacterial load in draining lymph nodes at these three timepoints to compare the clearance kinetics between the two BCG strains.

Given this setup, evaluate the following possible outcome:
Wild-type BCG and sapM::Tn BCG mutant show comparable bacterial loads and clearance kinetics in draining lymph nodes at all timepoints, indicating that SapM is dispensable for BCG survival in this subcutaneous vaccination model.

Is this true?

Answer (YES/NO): NO